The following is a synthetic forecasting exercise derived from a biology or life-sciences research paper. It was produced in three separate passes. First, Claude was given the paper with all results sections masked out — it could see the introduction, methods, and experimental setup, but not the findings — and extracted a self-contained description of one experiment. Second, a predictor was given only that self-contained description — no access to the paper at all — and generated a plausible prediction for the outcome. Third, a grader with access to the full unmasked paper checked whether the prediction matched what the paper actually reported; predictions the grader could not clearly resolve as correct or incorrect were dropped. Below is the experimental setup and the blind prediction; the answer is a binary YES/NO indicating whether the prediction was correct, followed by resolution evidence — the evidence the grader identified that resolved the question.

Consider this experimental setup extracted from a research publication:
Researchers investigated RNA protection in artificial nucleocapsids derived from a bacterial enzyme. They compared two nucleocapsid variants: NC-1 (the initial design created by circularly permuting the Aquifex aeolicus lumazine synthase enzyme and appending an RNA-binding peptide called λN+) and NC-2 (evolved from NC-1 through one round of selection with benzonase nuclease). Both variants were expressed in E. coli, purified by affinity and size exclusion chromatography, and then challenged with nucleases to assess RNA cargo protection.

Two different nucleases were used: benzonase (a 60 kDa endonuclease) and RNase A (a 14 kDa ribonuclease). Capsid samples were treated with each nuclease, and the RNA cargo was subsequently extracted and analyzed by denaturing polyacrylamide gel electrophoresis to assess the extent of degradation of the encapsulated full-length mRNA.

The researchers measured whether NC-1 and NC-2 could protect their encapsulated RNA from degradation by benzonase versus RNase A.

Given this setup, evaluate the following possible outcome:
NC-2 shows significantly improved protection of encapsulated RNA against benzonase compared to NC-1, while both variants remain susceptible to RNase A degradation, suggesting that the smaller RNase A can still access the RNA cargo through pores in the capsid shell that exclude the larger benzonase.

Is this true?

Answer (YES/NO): YES